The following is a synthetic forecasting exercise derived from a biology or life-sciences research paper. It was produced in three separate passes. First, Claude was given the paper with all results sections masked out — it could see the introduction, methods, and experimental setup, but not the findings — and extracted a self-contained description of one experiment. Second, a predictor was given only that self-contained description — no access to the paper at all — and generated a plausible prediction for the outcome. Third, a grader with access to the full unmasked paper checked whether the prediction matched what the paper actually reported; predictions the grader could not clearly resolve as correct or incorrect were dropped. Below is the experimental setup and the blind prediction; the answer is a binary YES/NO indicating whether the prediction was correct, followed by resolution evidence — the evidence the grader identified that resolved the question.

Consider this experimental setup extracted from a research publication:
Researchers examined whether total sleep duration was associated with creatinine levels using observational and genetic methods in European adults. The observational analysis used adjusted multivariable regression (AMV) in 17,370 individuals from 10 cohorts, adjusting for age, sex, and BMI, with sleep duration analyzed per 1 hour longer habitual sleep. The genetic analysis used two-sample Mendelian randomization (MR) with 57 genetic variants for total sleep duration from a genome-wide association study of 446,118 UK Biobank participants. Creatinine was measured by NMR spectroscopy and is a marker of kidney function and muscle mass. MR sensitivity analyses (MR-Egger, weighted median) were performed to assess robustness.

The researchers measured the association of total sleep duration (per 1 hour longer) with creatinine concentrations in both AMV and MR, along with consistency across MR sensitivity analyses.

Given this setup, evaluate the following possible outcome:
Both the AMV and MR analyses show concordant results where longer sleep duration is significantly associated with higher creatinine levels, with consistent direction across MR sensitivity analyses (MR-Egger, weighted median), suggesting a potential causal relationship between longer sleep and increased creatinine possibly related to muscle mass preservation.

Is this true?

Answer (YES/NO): NO